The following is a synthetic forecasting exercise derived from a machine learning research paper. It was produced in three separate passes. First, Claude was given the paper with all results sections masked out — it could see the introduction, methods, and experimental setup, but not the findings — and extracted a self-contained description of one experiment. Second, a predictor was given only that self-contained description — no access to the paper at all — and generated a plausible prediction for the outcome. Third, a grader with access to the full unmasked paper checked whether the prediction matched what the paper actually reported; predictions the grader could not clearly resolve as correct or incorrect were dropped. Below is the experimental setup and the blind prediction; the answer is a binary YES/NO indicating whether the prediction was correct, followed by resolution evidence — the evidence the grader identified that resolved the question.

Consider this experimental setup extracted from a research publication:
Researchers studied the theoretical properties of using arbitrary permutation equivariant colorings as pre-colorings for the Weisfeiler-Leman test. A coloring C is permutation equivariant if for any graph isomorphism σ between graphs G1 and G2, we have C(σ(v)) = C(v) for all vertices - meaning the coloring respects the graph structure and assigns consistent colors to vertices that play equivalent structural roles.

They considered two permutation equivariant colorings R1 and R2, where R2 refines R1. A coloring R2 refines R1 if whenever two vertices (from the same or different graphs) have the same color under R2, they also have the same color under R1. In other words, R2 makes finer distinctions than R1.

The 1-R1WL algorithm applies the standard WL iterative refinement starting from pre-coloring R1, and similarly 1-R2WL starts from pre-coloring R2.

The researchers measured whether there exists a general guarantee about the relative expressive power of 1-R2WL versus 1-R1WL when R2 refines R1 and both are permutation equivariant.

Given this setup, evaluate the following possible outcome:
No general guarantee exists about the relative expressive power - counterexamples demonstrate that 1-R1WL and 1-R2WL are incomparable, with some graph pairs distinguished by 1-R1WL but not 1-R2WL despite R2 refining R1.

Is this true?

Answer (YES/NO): NO